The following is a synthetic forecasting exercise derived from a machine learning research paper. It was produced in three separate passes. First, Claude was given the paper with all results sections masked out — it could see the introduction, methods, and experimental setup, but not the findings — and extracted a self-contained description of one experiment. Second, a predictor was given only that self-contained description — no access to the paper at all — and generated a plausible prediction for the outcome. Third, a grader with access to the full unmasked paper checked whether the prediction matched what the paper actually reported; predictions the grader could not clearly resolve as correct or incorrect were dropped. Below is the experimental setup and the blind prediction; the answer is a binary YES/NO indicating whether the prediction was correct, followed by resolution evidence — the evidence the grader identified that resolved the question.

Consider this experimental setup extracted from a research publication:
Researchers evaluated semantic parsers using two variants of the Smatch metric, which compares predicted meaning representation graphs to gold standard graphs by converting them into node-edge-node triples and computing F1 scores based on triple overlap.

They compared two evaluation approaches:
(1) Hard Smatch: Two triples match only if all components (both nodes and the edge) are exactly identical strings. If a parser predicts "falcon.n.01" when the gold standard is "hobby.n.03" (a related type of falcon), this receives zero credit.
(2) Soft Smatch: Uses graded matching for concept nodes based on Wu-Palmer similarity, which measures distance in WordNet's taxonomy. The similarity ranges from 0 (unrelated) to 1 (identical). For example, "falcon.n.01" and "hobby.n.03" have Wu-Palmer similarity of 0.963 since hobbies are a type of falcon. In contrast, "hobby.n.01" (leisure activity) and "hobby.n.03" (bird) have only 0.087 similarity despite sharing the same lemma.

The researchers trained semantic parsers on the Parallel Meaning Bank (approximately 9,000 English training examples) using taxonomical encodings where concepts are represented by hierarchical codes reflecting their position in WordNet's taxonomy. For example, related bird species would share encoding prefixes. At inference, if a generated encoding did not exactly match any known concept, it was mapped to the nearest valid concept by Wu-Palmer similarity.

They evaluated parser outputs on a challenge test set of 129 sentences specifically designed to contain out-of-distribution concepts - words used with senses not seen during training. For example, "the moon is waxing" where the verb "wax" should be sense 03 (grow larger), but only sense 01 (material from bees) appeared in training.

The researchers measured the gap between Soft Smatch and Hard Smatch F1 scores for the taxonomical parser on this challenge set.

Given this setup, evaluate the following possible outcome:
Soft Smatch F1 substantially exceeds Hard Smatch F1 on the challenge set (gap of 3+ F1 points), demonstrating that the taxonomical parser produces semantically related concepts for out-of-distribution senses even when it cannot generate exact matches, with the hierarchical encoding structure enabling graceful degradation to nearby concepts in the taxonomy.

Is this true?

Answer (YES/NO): YES